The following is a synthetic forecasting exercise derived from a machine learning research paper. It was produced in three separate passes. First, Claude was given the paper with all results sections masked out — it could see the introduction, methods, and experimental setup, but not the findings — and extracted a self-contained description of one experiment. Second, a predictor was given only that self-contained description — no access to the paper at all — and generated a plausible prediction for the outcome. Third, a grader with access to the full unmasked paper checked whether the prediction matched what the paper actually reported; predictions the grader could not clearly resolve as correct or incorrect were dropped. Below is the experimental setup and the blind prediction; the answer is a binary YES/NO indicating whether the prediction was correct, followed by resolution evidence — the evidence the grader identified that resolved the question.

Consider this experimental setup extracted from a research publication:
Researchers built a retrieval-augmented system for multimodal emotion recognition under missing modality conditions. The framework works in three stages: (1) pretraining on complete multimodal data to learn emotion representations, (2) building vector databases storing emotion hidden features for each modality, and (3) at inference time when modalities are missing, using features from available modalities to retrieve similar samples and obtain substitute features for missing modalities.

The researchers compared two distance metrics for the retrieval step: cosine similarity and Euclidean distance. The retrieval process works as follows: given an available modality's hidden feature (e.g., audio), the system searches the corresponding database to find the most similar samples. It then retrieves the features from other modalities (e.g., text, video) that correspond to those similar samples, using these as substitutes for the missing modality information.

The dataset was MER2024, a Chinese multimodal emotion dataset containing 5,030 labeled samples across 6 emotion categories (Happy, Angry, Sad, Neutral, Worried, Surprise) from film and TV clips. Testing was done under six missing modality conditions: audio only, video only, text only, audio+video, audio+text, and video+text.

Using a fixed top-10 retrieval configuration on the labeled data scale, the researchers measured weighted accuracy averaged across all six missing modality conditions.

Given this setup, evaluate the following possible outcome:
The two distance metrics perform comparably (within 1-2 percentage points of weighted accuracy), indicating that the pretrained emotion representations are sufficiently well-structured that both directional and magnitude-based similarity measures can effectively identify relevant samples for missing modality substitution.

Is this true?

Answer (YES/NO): NO